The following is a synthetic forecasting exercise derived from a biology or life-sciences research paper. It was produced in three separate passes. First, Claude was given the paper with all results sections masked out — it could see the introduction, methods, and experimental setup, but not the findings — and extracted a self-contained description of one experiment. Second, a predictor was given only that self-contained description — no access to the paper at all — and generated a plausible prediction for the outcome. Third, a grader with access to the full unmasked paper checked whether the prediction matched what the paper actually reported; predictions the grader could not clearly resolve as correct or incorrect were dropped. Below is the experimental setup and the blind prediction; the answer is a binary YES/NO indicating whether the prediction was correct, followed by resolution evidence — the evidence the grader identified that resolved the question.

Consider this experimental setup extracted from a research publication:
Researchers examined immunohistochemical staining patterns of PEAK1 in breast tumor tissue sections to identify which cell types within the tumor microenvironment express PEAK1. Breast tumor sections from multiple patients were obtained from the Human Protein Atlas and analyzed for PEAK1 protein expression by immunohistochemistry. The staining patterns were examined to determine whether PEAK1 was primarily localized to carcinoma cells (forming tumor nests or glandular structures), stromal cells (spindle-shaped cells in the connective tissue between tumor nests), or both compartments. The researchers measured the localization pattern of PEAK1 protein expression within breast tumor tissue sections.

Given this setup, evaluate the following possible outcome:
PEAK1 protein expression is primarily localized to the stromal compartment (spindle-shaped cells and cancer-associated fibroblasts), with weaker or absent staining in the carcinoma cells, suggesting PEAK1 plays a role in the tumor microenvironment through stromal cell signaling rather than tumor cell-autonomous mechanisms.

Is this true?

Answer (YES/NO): YES